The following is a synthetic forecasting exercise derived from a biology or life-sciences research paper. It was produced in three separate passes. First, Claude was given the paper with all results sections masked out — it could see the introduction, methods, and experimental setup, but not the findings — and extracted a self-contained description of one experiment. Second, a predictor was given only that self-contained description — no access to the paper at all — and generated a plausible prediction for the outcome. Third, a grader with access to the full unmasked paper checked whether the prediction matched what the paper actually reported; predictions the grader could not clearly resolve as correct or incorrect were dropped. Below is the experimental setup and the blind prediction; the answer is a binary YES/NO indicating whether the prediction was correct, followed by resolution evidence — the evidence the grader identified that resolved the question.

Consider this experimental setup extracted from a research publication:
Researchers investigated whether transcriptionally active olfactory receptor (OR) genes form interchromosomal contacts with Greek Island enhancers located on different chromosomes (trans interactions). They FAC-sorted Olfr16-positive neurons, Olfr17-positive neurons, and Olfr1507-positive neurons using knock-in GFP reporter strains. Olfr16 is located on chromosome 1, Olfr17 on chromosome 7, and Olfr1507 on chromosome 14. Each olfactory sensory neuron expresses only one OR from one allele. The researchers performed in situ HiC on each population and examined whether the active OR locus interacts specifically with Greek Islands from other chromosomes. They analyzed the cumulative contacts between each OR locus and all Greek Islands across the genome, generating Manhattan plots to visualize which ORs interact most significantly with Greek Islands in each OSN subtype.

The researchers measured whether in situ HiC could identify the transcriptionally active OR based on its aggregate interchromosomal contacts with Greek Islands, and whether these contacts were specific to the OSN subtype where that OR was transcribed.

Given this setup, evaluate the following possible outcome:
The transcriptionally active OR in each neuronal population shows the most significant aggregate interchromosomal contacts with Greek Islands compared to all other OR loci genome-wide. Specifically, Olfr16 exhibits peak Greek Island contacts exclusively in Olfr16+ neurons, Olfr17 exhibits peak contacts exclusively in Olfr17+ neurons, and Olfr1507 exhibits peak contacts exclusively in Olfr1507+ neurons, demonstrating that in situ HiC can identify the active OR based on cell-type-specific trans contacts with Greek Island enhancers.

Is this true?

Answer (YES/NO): YES